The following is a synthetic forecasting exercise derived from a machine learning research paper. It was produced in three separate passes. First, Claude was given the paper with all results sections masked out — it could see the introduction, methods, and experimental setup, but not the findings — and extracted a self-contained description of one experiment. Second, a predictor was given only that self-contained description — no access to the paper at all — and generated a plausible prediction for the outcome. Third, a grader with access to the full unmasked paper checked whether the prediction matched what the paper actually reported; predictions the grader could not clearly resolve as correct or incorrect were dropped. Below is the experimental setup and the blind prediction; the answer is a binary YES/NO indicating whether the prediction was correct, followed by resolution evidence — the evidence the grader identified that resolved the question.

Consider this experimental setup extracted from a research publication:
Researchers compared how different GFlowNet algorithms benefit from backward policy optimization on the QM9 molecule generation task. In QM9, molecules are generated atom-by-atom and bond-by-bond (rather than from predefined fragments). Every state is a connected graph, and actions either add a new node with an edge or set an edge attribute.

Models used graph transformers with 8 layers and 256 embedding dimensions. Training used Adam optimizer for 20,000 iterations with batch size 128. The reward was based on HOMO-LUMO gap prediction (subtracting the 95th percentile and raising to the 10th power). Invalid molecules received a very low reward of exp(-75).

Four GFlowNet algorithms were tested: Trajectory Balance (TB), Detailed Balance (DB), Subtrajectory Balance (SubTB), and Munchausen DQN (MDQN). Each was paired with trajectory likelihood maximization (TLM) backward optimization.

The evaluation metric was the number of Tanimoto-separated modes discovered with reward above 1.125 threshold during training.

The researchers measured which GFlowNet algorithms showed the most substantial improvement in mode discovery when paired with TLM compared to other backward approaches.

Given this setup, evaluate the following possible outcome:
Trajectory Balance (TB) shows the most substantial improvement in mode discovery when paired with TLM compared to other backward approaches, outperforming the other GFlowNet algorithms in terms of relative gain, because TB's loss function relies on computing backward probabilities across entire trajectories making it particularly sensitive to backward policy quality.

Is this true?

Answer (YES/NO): NO